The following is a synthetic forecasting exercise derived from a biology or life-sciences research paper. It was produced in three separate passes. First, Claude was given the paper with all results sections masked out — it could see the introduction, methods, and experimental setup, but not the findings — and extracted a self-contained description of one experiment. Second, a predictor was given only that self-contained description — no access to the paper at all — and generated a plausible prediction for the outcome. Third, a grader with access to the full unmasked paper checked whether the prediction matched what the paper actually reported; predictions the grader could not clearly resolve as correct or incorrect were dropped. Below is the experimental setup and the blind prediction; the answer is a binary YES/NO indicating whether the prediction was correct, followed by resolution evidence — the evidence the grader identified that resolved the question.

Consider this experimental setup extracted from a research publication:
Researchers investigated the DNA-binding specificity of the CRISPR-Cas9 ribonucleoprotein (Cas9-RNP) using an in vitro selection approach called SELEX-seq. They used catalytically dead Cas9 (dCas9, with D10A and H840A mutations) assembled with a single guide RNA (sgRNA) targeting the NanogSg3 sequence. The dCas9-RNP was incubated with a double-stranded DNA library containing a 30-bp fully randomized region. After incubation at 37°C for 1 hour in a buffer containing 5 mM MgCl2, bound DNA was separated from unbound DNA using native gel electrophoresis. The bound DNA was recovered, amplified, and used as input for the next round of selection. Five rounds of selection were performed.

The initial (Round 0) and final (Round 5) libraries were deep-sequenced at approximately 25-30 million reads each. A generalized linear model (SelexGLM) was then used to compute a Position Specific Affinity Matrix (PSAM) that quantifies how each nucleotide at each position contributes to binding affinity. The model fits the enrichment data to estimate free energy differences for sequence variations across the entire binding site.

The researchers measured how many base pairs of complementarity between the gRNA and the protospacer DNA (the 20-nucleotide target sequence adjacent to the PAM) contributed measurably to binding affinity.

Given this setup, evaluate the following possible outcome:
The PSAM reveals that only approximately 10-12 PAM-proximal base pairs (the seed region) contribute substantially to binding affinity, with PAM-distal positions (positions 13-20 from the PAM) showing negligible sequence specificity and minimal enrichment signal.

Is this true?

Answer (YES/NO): NO